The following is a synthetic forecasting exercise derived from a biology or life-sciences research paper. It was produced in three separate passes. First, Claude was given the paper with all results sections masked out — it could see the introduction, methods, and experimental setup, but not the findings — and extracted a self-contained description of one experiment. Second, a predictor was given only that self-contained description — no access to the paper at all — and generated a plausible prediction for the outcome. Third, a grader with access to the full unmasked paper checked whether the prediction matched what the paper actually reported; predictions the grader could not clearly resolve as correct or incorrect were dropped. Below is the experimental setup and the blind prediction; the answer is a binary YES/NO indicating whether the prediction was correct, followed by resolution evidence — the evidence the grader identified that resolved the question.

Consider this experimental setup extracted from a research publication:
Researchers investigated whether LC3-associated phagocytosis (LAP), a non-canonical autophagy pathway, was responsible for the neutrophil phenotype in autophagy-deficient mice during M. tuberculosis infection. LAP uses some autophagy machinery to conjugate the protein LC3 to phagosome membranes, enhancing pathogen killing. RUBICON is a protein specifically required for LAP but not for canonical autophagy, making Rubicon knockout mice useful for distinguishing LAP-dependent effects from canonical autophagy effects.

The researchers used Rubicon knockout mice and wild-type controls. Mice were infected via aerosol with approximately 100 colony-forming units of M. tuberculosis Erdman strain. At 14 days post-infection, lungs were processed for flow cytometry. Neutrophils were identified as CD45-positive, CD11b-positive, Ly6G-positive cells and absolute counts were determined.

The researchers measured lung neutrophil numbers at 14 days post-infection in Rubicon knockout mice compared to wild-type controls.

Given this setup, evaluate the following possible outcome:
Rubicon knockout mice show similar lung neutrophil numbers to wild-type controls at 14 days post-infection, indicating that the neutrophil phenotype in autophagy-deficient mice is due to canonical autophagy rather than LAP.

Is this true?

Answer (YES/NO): YES